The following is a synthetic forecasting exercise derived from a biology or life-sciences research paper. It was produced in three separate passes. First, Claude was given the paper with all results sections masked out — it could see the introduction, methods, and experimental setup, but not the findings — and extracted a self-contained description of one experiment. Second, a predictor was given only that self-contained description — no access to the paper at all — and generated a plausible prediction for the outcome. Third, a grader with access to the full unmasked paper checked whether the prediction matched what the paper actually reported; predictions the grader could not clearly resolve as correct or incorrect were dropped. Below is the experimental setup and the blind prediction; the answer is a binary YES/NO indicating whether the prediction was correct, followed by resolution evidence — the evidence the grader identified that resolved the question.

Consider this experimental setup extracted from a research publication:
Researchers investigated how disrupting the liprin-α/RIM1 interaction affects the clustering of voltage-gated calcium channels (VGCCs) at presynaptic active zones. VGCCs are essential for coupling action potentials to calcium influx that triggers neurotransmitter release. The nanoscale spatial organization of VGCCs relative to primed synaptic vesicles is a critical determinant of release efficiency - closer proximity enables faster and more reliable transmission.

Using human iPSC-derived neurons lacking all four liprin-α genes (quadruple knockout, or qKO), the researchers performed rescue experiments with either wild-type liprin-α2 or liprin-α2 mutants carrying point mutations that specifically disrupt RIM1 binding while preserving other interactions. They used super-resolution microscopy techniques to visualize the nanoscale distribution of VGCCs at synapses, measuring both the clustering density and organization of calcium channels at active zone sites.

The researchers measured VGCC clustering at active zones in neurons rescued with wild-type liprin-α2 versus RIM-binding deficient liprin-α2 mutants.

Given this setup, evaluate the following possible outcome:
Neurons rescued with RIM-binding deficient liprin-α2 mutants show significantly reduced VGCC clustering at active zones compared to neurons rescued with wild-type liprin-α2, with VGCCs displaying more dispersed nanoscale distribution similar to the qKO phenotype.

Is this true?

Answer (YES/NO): NO